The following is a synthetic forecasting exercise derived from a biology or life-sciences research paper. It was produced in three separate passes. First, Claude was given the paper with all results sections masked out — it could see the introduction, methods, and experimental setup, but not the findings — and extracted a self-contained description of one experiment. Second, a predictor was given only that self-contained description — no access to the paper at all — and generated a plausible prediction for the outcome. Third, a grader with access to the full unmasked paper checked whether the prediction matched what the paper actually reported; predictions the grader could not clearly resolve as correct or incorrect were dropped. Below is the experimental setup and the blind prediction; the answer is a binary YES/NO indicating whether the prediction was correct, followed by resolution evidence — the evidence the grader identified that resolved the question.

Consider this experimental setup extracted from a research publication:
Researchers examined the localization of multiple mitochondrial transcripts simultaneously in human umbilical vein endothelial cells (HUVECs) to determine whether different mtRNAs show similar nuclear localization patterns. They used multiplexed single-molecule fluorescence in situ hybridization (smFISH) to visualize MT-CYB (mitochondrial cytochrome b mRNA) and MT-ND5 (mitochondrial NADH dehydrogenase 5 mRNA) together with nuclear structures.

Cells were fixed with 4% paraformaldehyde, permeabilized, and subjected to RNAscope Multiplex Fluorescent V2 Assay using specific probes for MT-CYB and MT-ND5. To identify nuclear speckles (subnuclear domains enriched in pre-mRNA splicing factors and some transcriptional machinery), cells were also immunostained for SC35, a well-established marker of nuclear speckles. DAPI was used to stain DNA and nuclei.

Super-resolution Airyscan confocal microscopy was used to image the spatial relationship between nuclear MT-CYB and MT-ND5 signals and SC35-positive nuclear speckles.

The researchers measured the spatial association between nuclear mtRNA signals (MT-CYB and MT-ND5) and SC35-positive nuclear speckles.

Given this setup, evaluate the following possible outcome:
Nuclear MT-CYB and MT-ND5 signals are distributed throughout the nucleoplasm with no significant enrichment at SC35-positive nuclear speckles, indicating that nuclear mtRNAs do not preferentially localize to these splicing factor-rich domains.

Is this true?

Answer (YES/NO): NO